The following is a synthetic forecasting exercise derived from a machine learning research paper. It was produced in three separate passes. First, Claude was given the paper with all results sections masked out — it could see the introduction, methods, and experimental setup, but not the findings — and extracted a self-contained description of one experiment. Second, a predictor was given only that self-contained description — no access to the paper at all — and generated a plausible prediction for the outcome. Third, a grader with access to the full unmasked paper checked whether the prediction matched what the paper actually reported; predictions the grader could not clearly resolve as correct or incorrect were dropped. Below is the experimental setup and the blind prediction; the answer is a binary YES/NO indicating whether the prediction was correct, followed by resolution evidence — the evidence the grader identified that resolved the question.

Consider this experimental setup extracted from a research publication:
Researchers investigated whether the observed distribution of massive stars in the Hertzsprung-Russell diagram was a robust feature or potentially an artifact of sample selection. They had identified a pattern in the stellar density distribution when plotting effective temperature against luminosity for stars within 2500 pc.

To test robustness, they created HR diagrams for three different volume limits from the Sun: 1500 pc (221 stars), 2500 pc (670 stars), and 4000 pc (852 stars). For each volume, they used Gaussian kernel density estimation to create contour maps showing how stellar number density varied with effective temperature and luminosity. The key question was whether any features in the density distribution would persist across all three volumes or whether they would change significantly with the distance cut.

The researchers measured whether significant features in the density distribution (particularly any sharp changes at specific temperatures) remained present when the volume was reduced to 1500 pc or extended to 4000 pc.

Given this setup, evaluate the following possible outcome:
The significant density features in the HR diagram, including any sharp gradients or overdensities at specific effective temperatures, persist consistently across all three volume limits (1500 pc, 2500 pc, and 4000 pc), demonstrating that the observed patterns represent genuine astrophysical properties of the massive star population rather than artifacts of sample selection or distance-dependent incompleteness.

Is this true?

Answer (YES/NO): NO